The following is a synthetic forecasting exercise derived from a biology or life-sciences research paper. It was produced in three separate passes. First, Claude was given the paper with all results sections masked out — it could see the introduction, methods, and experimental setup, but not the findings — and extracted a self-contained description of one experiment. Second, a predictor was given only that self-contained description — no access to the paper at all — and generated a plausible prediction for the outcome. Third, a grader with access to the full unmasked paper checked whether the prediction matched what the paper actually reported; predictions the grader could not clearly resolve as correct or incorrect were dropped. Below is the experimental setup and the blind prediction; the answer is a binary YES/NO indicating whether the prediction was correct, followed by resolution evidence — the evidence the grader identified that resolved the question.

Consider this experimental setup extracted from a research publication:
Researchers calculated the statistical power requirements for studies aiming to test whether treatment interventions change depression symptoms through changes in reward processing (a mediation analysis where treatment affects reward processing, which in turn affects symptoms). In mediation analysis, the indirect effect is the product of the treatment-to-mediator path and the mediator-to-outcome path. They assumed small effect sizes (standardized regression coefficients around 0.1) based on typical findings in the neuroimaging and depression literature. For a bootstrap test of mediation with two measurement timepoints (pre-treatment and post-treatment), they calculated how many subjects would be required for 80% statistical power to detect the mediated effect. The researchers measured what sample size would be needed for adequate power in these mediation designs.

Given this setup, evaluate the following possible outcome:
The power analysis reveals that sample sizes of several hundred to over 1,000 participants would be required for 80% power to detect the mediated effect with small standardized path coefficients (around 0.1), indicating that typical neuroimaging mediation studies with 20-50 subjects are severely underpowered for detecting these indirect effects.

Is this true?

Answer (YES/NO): NO